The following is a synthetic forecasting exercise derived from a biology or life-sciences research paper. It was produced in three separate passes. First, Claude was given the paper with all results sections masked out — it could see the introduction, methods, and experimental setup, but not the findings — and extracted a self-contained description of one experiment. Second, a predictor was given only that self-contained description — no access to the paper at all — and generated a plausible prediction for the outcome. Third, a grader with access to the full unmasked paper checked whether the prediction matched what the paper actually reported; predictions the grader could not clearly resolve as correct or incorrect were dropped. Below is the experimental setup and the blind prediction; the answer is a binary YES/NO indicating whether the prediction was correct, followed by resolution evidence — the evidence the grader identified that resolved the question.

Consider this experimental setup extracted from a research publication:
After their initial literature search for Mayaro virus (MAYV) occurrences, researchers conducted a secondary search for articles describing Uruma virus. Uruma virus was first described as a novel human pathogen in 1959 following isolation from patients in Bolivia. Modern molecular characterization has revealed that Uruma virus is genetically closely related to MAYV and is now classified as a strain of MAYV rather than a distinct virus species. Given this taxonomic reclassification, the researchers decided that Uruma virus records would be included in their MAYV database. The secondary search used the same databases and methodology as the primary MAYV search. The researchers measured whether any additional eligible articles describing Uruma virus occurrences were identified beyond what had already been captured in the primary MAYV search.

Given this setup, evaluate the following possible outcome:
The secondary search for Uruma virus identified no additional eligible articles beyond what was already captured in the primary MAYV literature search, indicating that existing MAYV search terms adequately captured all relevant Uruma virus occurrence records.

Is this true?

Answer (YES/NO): YES